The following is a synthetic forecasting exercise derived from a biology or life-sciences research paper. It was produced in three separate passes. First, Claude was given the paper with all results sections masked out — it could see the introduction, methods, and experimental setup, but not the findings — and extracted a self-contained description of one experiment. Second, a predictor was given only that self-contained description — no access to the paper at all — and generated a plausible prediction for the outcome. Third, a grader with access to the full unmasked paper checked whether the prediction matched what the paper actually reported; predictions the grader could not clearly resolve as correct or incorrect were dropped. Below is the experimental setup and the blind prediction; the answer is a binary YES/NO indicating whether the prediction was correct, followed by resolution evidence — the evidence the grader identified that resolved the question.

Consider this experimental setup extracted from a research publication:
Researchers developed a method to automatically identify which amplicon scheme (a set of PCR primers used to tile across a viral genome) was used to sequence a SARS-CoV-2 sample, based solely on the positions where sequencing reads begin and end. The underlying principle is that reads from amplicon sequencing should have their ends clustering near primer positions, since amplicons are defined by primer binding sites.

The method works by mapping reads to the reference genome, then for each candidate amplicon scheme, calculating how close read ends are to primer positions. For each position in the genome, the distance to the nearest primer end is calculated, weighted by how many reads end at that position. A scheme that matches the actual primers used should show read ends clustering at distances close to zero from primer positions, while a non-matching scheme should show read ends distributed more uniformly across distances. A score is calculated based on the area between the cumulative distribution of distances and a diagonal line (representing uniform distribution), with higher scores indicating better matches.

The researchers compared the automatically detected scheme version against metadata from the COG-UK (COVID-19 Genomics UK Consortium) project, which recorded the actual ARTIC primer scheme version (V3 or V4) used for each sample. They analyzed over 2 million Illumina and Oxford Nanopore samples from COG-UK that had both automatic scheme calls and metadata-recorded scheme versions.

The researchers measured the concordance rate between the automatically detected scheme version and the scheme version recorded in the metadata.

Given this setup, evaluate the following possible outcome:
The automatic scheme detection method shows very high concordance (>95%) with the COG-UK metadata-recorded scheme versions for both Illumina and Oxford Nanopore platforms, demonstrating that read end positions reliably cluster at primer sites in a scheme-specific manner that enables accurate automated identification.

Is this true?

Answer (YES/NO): YES